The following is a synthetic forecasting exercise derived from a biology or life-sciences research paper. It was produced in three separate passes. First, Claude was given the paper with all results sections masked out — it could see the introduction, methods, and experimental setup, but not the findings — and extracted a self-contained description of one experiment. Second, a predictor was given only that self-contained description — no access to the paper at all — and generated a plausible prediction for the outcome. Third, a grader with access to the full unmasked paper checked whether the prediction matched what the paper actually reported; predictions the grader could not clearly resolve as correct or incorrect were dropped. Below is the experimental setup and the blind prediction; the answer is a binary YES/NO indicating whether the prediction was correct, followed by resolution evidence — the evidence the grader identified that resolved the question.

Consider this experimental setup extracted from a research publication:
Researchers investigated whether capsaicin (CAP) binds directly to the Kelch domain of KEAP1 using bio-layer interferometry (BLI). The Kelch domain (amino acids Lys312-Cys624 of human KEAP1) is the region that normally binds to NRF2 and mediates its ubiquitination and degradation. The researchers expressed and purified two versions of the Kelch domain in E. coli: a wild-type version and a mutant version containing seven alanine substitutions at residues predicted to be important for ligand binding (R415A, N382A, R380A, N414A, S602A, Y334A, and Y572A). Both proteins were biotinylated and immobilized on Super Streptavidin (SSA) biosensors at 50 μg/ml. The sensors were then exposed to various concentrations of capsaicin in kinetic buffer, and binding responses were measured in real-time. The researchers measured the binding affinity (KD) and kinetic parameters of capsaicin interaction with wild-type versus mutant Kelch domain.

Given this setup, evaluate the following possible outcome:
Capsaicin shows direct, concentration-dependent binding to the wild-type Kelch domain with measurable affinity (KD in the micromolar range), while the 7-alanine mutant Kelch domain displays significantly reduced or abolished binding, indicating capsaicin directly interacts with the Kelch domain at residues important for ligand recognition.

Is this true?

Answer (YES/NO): NO